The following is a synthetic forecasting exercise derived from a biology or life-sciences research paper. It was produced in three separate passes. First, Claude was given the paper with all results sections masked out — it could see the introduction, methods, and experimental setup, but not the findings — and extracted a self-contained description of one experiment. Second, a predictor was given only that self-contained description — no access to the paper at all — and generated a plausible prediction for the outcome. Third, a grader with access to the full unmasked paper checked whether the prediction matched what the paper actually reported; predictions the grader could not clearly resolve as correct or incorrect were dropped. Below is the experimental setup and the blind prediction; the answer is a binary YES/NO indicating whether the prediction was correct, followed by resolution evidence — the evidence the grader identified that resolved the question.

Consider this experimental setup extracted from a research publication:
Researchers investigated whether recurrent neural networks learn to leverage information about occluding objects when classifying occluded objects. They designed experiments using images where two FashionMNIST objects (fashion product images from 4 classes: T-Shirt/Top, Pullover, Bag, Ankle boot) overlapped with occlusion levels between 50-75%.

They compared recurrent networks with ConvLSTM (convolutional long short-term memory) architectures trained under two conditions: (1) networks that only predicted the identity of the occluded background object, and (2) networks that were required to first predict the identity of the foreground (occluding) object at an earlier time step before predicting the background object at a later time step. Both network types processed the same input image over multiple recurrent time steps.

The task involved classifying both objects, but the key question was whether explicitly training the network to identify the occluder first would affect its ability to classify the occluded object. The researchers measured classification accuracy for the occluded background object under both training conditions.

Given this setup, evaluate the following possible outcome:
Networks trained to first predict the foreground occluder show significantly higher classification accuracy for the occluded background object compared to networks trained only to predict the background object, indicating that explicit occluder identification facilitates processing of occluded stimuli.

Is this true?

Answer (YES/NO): YES